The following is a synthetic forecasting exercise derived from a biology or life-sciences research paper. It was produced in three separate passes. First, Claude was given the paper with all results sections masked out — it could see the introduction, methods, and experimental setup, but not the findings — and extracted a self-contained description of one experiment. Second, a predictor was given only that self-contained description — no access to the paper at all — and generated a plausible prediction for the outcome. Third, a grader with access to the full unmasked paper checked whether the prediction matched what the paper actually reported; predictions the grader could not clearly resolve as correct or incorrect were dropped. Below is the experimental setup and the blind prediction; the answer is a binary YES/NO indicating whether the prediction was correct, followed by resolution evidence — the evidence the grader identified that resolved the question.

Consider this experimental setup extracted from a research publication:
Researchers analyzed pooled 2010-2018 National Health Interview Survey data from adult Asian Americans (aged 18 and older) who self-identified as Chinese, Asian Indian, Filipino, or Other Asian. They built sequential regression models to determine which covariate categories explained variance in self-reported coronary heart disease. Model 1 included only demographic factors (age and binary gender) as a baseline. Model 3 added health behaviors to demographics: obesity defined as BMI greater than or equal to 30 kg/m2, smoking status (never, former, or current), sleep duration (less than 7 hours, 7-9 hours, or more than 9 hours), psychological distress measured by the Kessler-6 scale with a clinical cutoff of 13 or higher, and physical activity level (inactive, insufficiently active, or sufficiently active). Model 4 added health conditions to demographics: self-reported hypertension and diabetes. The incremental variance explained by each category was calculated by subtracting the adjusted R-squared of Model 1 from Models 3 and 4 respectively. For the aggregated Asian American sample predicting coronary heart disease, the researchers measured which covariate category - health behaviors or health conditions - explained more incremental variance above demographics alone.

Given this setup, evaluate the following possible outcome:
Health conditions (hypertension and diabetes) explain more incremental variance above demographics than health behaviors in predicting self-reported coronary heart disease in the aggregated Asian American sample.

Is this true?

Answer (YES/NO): YES